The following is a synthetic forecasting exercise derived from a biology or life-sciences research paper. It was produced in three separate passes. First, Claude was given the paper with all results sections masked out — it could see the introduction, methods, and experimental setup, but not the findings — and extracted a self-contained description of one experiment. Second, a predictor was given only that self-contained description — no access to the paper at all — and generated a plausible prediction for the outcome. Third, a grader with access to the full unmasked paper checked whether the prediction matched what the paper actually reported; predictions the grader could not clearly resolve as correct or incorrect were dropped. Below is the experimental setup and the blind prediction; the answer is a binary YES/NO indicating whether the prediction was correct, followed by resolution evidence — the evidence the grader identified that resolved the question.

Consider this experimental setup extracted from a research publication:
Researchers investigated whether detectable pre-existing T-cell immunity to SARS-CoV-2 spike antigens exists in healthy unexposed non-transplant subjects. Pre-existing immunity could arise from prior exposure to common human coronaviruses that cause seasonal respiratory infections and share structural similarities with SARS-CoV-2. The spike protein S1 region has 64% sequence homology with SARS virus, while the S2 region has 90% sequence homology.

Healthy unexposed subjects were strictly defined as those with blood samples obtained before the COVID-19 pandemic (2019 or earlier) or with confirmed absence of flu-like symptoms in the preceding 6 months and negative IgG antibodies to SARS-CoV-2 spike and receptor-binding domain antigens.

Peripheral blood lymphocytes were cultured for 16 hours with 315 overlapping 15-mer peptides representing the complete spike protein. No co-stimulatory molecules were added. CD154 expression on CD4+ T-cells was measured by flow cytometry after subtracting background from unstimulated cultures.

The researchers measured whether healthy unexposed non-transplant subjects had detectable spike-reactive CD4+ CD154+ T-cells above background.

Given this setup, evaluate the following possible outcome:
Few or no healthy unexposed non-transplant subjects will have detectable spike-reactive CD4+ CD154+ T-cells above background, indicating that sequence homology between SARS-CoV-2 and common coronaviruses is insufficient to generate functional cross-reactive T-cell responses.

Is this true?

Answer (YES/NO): NO